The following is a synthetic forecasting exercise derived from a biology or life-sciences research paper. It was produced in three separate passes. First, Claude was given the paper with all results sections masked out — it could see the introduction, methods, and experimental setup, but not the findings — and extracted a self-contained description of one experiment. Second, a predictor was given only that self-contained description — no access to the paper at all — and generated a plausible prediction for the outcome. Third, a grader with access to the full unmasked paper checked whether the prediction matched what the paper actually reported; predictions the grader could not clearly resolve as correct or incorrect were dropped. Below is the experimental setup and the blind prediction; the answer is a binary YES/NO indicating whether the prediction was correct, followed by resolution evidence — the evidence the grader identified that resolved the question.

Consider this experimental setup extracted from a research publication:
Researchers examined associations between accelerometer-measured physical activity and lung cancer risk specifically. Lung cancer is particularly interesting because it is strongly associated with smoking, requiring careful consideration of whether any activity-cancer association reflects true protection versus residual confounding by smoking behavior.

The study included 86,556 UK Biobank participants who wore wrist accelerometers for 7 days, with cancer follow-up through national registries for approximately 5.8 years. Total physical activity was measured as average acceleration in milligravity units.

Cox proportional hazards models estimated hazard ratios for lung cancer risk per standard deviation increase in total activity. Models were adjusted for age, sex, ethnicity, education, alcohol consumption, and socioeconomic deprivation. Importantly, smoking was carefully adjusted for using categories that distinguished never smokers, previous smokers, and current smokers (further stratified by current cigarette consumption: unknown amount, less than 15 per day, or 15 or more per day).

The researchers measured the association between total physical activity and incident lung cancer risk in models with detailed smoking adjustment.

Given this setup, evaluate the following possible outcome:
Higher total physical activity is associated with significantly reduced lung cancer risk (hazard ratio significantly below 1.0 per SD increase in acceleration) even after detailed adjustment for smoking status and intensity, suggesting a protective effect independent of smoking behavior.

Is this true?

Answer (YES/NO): YES